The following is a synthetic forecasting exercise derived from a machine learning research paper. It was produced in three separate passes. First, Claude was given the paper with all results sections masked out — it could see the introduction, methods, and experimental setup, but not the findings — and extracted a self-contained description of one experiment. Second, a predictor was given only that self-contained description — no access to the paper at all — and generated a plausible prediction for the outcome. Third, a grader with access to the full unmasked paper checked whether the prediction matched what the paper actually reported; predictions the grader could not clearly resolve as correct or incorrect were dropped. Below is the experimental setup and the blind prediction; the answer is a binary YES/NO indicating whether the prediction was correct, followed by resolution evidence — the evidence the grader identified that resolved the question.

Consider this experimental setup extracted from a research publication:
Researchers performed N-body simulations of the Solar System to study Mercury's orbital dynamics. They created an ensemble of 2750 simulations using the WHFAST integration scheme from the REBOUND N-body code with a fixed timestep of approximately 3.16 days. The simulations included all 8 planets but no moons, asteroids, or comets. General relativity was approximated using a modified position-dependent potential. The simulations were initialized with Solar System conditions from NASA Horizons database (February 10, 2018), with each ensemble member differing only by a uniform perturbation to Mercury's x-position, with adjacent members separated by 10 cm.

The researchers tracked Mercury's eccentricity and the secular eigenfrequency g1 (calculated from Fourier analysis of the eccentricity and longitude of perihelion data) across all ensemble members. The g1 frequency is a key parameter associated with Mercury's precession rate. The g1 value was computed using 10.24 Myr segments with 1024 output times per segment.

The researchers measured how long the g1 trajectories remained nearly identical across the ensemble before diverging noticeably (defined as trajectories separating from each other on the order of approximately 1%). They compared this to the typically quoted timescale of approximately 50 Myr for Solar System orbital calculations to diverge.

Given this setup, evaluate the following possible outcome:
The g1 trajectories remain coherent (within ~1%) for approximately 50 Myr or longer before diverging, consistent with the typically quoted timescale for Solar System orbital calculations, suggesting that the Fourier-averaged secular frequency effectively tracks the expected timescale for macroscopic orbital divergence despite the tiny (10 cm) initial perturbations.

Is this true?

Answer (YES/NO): NO